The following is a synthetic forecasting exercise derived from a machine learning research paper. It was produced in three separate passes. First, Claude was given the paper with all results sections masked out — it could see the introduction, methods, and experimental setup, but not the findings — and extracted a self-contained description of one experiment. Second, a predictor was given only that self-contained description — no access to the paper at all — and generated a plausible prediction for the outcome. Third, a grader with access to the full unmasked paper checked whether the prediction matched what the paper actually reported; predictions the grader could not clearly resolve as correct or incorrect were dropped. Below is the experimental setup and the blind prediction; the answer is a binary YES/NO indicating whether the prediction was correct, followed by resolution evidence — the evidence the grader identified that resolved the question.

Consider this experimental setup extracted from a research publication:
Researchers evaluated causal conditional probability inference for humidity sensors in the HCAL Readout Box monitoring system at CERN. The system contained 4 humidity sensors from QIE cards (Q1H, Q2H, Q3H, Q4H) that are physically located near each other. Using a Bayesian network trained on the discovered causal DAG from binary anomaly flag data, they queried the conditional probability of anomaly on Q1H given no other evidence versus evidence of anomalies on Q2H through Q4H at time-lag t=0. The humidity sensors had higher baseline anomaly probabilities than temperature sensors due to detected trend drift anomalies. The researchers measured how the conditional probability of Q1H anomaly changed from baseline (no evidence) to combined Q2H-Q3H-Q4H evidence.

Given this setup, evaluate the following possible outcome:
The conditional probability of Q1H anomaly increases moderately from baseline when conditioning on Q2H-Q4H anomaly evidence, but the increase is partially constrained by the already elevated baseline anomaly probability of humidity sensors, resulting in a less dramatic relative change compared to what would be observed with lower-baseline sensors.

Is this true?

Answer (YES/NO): NO